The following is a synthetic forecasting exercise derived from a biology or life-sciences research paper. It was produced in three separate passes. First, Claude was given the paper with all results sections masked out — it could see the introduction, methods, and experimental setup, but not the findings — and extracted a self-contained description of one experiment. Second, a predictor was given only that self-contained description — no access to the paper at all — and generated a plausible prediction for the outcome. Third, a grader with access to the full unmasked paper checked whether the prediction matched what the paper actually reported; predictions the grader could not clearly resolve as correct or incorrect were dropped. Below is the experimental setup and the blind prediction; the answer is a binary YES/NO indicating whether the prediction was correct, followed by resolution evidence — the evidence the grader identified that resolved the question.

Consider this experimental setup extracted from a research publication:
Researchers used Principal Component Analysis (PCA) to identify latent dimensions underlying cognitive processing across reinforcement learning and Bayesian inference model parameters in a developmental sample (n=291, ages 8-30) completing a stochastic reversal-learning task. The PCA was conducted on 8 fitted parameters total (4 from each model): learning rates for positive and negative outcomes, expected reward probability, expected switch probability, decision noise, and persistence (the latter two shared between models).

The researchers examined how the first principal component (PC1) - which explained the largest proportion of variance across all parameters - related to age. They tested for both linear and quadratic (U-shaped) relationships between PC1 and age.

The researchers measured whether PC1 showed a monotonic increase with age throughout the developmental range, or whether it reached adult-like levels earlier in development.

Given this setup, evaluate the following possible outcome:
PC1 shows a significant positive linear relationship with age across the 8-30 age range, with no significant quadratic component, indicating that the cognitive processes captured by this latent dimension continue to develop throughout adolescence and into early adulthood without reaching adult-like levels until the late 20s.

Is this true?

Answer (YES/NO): NO